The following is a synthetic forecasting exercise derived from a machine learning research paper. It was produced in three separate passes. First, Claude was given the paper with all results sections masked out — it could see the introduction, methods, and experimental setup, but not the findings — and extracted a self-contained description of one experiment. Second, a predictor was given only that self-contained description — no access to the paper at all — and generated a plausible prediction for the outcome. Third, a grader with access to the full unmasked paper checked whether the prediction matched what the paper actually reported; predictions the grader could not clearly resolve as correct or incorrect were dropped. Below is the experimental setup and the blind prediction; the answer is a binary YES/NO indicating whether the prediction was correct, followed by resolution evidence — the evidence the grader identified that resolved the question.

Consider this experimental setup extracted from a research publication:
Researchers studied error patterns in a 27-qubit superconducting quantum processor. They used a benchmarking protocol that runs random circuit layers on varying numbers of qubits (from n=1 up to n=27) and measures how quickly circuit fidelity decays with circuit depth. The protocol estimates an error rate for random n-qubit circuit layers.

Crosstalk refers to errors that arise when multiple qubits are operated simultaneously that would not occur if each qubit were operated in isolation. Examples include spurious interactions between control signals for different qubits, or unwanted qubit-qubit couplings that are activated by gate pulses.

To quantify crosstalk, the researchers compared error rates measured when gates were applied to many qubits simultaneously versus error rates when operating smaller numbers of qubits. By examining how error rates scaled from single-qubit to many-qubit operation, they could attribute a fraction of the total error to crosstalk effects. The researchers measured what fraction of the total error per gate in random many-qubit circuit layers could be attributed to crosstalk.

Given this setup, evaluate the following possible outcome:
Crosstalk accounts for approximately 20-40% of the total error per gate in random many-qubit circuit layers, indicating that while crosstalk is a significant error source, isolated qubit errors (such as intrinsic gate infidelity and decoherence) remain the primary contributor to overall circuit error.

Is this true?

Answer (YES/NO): NO